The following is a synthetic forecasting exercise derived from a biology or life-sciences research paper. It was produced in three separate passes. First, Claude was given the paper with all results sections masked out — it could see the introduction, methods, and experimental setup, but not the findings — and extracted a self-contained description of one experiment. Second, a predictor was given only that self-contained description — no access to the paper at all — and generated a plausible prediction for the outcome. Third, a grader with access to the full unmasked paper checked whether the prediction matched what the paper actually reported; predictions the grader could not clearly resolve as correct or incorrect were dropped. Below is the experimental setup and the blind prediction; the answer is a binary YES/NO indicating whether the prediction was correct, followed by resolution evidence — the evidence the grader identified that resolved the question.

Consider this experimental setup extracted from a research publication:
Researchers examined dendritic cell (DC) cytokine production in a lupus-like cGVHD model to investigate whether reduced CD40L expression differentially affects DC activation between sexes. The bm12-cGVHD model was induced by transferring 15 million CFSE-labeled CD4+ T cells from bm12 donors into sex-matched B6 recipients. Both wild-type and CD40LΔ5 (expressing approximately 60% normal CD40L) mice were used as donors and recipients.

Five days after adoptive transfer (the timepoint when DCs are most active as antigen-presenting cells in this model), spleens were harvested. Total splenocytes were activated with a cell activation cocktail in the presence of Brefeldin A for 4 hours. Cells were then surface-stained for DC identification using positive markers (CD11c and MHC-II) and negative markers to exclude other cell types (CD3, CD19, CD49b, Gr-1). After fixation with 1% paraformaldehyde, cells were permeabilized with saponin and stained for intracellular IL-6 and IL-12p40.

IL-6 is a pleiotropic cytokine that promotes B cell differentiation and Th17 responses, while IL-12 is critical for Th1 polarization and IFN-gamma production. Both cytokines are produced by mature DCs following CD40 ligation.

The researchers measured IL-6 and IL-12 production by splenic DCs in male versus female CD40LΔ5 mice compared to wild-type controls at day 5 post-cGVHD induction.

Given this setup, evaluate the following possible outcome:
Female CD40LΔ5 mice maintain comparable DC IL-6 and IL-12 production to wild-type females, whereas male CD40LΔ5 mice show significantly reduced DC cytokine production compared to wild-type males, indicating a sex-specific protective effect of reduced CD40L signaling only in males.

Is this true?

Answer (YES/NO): NO